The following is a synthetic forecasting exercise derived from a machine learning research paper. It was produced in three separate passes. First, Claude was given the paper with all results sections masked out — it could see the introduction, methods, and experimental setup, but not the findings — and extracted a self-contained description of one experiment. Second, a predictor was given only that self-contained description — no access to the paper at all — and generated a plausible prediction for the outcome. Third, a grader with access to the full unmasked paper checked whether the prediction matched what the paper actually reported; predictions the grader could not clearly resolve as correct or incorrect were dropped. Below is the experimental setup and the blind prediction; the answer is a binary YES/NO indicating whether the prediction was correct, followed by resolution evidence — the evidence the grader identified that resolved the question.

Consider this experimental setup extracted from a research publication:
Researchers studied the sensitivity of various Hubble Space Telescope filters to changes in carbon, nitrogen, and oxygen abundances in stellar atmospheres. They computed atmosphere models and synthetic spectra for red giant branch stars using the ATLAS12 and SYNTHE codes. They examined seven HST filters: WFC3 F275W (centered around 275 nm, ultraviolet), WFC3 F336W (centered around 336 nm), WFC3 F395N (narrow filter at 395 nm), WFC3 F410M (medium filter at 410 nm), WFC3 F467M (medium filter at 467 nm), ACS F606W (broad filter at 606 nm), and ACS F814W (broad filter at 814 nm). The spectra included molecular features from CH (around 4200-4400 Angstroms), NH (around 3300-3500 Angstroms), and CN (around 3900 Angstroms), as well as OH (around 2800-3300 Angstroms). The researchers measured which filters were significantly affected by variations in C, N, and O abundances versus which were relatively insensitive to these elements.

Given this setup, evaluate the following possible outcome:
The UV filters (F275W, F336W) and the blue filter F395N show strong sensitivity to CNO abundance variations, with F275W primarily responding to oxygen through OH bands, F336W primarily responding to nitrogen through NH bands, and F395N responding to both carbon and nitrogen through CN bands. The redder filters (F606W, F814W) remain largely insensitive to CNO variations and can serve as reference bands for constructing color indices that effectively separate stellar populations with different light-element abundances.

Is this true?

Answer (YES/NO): NO